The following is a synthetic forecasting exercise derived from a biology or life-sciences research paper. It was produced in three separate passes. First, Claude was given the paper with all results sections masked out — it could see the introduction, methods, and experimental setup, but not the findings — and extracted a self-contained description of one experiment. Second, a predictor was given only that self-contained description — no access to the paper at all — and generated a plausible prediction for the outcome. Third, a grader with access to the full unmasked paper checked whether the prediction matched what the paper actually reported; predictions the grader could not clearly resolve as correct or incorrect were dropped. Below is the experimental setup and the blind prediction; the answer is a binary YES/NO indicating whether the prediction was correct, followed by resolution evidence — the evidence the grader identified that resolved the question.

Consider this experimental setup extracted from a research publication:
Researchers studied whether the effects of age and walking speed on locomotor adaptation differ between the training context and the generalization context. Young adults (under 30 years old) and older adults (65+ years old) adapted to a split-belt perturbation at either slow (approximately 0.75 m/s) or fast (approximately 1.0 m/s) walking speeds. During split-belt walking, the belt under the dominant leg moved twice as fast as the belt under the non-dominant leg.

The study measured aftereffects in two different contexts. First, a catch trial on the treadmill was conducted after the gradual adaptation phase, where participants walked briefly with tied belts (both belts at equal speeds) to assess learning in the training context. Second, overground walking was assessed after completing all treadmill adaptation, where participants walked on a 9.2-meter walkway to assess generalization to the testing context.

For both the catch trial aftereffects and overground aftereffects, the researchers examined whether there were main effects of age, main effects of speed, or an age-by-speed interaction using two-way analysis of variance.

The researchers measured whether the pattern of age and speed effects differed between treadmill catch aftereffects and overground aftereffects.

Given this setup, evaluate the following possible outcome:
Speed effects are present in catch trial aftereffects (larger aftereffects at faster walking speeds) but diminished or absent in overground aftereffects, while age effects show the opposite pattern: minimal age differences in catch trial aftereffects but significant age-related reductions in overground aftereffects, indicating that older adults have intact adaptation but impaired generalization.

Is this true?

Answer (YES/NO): NO